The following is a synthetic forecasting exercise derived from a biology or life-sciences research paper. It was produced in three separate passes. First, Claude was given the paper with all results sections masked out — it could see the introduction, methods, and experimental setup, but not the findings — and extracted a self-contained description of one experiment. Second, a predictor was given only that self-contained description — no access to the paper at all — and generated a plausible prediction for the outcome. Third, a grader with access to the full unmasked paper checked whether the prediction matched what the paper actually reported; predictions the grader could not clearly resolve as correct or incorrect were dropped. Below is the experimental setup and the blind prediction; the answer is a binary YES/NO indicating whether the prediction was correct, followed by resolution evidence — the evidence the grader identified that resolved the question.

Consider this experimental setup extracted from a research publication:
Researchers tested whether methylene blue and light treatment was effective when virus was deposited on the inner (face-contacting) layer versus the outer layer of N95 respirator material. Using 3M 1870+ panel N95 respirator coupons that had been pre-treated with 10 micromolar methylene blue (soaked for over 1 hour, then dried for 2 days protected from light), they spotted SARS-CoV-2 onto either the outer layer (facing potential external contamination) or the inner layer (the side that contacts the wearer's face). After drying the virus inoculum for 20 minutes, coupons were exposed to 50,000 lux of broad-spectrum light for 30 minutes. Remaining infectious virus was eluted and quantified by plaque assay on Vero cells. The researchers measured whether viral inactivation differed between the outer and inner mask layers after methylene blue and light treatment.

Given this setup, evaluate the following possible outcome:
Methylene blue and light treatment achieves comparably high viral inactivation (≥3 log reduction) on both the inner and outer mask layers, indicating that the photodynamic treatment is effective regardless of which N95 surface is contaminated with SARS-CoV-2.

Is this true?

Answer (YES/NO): YES